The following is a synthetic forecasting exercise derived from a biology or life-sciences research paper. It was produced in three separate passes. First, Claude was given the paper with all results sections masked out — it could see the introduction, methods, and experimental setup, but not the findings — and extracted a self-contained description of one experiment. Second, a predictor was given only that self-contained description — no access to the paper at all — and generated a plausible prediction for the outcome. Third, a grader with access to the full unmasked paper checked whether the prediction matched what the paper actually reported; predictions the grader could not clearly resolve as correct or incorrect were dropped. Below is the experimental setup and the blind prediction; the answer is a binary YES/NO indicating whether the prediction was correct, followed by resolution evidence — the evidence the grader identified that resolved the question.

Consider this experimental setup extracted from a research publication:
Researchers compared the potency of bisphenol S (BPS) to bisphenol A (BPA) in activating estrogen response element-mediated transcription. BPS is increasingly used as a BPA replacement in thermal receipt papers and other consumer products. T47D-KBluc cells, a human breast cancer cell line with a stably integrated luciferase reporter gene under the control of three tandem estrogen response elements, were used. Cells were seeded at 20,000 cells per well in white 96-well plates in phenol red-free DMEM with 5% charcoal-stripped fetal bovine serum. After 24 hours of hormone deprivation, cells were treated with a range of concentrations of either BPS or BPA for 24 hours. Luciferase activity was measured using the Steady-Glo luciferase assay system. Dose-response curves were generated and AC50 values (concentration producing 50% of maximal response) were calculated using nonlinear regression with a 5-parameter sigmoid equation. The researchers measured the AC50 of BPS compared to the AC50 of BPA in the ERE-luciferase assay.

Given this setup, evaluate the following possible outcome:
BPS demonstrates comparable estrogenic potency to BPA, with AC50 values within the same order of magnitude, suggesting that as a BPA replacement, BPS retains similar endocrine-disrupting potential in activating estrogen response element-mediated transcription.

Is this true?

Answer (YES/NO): NO